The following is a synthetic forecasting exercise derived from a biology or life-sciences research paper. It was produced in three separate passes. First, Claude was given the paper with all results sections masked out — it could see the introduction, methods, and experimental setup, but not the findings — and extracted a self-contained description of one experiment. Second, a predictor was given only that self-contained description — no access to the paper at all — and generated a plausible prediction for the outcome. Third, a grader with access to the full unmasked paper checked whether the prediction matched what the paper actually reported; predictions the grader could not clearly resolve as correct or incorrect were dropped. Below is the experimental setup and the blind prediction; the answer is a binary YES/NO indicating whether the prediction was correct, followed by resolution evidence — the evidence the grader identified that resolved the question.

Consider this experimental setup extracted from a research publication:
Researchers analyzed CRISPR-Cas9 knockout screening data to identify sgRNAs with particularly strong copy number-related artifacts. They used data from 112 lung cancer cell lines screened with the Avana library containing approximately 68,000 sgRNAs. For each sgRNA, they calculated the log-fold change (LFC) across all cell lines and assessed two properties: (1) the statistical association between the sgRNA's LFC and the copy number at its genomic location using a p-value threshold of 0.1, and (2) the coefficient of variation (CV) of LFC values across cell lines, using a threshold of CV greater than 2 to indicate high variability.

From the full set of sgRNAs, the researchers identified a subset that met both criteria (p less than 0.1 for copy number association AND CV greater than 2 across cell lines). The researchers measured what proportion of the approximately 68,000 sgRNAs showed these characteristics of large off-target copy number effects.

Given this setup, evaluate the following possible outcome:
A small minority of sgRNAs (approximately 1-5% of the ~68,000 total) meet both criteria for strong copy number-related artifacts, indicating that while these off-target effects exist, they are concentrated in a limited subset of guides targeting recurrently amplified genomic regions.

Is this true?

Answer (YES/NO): YES